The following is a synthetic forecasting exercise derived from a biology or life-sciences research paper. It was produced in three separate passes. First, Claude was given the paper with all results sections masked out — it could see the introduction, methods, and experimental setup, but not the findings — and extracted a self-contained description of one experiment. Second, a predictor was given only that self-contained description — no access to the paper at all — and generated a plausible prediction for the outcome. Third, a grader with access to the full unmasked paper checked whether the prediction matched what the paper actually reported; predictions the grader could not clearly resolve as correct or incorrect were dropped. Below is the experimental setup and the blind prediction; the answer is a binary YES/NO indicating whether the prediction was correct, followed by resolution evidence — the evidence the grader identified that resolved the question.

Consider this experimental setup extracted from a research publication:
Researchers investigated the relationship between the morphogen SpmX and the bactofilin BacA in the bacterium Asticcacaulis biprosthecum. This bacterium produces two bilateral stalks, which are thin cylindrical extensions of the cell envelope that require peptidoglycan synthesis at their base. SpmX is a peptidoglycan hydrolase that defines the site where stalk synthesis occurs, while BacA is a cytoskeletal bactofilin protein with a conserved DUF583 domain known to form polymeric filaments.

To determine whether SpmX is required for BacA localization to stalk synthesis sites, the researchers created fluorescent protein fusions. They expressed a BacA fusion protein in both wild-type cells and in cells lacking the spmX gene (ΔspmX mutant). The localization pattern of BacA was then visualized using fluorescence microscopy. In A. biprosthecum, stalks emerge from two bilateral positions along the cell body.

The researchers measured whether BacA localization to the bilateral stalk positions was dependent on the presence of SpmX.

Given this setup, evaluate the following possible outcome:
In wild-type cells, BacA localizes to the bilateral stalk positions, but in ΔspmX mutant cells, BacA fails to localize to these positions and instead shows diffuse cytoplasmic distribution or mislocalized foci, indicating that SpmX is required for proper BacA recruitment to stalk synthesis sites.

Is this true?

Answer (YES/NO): YES